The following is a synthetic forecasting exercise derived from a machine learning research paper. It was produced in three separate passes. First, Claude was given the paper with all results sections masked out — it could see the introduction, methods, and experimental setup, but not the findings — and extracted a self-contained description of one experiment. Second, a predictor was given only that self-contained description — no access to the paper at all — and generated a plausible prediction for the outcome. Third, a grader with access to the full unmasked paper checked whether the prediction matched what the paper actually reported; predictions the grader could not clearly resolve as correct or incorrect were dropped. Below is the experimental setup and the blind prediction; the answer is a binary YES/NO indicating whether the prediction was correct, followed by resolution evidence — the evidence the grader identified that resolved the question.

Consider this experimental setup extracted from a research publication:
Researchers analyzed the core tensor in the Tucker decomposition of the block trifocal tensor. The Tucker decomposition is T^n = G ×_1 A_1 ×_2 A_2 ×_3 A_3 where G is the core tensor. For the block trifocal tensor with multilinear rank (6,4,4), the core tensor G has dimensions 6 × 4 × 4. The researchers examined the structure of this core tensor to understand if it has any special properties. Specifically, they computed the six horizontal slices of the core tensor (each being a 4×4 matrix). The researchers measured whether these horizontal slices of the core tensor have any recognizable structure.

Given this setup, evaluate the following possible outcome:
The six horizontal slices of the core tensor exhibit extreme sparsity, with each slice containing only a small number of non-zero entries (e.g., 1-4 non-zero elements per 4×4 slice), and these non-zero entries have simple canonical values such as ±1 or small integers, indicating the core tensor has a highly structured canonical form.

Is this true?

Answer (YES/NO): YES